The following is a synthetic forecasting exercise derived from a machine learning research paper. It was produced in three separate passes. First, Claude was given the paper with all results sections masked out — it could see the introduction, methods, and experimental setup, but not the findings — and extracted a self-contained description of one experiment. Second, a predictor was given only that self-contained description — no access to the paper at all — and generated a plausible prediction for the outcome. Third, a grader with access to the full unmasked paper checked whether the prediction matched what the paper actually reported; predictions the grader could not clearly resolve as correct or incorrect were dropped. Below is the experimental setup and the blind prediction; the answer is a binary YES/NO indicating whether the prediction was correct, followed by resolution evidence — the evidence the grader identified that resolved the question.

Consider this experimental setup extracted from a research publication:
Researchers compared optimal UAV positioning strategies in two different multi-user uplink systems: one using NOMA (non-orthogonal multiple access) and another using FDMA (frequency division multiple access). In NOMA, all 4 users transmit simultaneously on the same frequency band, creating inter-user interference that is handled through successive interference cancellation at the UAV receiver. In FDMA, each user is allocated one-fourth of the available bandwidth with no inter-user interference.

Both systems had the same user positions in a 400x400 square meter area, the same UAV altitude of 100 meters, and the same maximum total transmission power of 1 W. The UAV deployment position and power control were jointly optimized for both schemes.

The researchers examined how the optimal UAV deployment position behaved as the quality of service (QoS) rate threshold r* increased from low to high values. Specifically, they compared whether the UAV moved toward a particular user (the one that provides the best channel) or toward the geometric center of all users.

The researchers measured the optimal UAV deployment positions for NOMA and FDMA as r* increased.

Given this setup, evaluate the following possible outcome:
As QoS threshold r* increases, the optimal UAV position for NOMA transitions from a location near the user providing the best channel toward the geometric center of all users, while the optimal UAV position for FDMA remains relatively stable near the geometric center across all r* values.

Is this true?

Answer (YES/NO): NO